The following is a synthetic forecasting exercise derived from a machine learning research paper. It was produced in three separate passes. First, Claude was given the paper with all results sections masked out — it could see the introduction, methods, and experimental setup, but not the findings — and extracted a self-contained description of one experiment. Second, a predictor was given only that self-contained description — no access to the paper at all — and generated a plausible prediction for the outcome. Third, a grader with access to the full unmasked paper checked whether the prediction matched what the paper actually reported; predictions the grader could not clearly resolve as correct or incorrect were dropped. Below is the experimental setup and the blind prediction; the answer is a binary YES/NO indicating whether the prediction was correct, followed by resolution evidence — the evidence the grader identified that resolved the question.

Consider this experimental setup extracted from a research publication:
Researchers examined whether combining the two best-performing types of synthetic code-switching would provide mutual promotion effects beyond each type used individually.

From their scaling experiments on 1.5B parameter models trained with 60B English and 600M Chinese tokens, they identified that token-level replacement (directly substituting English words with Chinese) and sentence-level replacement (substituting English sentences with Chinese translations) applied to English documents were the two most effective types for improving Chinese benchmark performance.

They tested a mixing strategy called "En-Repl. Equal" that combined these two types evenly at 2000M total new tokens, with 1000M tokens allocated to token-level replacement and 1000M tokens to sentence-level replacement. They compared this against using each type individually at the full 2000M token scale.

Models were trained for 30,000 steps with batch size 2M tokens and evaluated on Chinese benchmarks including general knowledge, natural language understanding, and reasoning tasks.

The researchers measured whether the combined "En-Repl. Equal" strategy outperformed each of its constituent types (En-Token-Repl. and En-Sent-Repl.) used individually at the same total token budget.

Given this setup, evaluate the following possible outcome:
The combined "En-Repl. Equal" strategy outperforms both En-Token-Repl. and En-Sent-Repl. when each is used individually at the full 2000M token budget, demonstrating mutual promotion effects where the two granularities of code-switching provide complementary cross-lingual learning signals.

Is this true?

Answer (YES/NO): YES